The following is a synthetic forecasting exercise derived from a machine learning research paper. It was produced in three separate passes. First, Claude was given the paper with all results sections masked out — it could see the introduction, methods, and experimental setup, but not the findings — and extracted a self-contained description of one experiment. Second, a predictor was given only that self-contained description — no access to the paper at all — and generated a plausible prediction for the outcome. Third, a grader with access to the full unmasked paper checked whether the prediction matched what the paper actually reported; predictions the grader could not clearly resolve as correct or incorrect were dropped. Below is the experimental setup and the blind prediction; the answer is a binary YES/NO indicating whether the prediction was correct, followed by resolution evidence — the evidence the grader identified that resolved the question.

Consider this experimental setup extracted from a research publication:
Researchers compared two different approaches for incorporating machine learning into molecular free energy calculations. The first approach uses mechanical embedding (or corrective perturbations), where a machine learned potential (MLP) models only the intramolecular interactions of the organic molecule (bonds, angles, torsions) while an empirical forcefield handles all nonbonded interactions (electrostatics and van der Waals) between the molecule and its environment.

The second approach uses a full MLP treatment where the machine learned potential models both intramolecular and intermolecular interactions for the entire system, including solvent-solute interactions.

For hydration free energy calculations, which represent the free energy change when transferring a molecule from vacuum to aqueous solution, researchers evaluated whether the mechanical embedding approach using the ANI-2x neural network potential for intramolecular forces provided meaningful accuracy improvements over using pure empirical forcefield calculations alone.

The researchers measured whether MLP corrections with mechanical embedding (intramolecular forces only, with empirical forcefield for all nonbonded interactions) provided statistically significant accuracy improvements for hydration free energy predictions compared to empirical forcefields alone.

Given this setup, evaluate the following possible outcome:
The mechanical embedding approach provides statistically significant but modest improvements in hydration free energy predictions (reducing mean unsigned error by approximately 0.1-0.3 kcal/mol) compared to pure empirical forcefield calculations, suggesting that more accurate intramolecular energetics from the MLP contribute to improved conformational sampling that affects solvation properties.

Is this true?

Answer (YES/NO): NO